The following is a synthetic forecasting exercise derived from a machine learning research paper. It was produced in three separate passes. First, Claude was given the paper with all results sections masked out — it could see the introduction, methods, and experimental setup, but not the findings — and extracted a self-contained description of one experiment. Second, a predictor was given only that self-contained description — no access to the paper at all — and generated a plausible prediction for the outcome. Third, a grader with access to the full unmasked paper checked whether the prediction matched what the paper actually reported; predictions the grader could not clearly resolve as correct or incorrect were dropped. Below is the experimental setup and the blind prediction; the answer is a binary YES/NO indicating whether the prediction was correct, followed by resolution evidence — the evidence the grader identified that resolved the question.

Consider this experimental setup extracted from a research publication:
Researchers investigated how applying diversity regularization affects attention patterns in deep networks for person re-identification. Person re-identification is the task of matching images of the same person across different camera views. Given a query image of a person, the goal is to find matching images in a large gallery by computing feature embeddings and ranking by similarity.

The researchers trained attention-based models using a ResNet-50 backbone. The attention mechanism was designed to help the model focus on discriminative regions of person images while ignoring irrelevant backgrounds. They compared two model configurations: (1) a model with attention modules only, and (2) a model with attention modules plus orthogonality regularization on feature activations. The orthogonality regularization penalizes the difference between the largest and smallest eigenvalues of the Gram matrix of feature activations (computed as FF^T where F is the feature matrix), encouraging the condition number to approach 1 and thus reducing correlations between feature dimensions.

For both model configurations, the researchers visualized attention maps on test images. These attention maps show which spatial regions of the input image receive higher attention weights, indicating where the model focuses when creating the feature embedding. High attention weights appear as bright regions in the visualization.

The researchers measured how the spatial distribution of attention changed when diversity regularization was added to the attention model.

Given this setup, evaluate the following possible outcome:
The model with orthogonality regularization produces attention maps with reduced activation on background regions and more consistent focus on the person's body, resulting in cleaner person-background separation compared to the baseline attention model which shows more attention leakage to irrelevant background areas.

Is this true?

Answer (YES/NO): NO